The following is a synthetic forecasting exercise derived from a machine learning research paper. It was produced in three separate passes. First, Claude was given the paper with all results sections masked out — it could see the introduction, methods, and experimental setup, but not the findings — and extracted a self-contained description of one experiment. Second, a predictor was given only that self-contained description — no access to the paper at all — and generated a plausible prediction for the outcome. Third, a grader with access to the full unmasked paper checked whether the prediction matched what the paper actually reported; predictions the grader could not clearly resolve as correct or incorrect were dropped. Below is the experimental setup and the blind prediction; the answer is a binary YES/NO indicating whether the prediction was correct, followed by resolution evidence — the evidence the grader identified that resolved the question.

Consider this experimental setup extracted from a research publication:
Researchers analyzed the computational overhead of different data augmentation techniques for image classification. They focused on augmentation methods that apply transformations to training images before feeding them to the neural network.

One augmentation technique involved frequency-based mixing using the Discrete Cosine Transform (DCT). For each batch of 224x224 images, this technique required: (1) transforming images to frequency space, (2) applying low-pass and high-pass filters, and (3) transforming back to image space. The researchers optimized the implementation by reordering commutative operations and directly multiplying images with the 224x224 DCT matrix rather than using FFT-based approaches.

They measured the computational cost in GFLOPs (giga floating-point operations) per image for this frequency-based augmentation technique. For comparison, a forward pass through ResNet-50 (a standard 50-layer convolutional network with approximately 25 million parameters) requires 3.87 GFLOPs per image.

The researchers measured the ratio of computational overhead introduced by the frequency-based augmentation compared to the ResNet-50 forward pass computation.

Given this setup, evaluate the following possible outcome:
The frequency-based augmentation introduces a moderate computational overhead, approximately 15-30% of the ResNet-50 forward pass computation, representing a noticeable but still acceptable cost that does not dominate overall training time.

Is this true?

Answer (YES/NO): NO